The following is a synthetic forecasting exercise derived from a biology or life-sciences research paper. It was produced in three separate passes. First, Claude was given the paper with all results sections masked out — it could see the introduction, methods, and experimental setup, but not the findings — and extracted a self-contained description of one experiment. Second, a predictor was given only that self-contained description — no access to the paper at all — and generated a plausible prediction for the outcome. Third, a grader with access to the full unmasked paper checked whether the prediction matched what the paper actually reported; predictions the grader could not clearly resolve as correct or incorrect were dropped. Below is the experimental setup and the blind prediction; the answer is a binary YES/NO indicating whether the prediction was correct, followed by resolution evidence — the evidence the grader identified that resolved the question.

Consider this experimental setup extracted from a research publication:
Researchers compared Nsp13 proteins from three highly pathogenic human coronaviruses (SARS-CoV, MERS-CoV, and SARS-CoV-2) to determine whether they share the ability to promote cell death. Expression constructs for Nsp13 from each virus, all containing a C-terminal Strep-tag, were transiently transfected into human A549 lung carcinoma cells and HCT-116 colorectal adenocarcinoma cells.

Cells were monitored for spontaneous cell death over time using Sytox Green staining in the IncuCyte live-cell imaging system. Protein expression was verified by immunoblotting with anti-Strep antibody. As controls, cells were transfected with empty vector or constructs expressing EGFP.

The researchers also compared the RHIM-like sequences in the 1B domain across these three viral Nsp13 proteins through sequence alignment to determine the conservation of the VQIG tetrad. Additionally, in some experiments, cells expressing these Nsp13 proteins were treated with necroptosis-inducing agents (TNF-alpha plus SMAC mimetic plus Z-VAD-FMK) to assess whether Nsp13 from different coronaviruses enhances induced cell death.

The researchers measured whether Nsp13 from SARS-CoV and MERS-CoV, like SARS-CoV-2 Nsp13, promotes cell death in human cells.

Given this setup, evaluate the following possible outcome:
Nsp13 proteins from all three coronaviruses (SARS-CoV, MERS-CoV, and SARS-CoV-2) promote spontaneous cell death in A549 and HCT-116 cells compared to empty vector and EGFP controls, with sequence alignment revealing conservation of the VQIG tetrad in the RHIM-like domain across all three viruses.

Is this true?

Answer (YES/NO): NO